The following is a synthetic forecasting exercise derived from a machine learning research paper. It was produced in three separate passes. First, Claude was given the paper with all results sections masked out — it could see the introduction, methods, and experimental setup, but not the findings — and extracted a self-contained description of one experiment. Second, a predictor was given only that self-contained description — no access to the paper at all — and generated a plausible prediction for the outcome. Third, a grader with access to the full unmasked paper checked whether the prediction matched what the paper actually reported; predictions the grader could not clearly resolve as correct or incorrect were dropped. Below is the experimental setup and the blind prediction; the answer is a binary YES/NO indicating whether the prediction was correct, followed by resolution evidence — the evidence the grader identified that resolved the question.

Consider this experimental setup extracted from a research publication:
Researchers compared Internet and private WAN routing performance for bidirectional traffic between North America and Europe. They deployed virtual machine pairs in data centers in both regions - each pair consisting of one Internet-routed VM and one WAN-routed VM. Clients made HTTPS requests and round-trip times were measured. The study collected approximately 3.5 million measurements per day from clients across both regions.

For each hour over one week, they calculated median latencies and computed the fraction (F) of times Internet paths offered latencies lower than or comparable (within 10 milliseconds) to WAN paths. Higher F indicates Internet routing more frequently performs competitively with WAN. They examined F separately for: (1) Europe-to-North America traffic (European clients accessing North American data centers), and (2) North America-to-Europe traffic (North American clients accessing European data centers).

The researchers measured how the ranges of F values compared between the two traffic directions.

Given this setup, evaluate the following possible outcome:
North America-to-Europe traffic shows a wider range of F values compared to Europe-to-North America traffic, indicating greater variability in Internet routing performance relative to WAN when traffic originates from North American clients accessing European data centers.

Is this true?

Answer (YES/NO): NO